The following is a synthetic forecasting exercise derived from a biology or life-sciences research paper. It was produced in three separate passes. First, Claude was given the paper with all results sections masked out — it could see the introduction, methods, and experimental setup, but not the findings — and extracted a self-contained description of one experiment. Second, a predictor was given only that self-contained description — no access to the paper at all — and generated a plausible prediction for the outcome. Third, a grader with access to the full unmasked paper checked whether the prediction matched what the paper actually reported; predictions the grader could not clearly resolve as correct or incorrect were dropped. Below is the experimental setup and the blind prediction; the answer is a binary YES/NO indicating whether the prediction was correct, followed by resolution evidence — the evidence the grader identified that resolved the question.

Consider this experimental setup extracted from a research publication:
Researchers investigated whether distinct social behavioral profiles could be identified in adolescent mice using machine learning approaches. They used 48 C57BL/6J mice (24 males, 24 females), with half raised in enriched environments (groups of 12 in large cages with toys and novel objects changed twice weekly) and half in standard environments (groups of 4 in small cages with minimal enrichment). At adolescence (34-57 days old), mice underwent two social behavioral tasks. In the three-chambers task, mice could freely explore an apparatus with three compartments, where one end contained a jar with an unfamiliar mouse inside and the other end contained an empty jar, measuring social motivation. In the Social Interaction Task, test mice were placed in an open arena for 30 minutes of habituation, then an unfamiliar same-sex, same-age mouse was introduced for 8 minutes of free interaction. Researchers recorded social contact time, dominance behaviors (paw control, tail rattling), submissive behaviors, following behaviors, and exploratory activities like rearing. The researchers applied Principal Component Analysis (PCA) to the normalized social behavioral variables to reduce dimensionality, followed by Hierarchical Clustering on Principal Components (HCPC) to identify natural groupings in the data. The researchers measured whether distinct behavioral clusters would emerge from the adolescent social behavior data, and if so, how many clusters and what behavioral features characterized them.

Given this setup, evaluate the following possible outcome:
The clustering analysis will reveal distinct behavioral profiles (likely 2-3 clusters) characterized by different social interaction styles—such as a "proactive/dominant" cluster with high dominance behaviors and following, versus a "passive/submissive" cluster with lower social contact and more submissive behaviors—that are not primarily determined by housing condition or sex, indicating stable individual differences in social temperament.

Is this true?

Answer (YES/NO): NO